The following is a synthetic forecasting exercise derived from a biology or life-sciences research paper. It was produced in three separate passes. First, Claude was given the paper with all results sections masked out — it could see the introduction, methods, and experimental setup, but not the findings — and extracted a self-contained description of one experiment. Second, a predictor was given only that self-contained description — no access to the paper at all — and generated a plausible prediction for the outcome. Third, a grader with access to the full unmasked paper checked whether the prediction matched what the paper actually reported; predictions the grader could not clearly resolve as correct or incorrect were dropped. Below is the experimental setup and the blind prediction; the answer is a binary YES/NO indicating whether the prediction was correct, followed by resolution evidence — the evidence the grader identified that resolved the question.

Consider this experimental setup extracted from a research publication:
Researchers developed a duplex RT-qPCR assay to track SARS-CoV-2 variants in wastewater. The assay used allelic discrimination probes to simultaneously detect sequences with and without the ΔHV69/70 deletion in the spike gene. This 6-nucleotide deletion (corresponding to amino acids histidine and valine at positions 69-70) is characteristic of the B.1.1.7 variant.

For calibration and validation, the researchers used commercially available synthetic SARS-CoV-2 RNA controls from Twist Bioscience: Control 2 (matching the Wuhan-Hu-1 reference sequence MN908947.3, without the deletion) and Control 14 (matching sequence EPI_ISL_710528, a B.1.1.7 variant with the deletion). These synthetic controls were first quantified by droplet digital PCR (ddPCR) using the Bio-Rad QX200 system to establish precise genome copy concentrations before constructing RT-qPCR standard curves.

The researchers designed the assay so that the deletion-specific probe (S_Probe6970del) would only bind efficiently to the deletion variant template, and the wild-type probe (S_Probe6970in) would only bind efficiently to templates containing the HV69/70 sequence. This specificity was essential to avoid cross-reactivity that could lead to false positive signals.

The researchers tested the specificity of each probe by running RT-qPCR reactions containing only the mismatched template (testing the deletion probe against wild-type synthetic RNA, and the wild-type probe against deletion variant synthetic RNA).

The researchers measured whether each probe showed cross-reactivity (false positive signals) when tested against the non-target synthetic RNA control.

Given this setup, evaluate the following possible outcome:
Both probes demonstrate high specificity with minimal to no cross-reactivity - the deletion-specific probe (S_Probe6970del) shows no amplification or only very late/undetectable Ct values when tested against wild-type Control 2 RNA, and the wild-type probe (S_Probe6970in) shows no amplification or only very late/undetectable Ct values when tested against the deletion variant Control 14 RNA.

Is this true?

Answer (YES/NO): YES